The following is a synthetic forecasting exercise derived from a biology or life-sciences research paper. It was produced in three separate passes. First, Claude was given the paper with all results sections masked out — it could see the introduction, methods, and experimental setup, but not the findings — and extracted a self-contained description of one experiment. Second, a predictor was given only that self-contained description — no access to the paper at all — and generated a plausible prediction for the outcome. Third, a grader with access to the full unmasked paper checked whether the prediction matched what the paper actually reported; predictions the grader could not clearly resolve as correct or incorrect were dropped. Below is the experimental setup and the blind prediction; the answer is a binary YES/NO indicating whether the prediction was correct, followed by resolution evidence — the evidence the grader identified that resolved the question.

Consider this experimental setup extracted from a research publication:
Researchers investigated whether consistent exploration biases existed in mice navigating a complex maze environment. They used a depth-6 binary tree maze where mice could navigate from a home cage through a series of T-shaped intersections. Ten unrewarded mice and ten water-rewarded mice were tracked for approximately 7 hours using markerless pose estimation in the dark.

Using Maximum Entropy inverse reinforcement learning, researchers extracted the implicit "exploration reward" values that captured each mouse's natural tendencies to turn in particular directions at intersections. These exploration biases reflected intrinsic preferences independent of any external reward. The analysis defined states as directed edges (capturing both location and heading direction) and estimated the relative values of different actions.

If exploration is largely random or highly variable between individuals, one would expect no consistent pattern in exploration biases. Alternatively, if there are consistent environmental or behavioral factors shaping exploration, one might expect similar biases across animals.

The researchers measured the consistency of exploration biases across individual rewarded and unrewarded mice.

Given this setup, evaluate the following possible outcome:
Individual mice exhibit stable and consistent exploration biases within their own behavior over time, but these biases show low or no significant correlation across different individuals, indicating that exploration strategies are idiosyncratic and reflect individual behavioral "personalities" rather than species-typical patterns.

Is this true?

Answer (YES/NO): NO